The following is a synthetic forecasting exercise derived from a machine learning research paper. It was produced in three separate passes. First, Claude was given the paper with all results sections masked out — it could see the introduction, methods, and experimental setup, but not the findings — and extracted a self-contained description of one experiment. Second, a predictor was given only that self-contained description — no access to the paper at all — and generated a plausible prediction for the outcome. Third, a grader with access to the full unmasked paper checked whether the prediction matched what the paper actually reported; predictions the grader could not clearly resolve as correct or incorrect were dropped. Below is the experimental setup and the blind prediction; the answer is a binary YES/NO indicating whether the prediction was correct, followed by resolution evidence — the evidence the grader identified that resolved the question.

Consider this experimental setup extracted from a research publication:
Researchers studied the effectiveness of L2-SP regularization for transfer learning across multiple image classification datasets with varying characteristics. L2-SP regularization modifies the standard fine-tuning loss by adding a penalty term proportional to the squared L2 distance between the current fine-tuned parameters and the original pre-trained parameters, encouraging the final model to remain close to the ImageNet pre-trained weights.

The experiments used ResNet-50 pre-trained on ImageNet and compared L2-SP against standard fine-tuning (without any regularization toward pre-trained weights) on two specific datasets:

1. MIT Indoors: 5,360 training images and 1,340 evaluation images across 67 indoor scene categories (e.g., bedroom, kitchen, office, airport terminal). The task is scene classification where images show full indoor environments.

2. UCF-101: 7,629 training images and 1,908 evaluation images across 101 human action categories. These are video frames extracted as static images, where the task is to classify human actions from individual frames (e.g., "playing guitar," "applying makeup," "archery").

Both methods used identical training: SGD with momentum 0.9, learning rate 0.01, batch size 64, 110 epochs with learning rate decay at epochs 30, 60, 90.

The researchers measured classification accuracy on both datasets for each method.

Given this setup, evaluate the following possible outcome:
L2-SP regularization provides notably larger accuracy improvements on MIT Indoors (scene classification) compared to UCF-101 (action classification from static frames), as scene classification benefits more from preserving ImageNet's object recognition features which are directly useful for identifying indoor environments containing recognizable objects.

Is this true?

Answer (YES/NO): NO